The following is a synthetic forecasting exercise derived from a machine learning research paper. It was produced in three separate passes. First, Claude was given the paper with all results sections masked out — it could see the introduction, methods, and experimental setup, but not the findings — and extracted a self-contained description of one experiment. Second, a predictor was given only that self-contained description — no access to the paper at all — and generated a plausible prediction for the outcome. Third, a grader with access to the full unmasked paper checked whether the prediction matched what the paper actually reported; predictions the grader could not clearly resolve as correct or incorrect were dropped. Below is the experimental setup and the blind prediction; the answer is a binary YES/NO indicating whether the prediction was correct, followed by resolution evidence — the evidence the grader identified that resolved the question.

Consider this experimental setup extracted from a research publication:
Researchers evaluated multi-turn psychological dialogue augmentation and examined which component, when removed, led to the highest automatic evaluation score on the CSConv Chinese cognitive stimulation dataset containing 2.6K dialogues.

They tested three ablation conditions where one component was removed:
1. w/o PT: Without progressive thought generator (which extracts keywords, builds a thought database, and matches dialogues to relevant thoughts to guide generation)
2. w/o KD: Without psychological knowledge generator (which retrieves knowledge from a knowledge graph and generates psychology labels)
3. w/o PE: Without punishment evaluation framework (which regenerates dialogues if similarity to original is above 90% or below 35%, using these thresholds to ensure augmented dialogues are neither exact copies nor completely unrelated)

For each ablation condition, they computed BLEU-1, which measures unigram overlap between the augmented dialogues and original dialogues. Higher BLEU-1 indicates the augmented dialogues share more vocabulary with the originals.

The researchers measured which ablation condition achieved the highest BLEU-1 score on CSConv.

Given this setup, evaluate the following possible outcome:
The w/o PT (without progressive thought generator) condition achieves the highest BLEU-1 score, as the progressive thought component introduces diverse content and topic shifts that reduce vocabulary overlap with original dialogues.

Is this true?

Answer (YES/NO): NO